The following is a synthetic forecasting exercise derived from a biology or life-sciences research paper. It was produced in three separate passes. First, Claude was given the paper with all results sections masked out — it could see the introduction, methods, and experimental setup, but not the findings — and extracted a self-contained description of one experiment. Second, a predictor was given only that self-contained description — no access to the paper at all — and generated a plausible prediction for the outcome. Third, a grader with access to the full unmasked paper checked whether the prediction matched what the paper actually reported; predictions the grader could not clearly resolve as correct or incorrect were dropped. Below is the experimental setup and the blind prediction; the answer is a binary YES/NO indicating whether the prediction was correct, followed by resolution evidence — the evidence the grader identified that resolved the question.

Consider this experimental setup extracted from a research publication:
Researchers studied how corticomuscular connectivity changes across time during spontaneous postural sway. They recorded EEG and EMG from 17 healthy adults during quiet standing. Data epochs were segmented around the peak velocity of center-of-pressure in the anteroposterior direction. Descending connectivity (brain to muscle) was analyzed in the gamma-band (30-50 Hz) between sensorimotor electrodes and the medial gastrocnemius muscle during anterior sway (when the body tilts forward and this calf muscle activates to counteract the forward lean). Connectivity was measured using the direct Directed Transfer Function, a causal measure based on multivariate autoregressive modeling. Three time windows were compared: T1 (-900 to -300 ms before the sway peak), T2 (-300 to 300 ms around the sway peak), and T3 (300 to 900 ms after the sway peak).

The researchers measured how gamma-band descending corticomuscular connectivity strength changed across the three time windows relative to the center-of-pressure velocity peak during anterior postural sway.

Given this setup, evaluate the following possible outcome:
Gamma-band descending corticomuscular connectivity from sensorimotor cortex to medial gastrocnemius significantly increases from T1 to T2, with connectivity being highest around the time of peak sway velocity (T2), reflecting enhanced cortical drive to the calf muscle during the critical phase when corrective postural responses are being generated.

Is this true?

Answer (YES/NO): YES